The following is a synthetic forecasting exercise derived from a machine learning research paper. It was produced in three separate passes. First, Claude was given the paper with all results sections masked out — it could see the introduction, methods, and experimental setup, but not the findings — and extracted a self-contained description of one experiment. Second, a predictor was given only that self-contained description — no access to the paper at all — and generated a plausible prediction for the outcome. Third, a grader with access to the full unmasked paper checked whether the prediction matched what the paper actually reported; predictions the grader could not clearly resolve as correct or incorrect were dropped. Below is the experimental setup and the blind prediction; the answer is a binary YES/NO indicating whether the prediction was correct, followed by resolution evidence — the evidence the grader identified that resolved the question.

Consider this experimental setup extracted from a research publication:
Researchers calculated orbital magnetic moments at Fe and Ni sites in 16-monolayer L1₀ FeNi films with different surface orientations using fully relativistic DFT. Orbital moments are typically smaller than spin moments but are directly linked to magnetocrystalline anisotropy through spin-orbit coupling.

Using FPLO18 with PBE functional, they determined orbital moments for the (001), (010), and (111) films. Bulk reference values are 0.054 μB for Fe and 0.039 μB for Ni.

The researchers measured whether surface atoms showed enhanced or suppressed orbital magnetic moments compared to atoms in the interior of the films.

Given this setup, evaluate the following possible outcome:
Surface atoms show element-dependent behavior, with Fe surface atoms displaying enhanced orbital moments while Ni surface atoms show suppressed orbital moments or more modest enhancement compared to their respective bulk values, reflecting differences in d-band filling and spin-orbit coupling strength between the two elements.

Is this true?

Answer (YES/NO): NO